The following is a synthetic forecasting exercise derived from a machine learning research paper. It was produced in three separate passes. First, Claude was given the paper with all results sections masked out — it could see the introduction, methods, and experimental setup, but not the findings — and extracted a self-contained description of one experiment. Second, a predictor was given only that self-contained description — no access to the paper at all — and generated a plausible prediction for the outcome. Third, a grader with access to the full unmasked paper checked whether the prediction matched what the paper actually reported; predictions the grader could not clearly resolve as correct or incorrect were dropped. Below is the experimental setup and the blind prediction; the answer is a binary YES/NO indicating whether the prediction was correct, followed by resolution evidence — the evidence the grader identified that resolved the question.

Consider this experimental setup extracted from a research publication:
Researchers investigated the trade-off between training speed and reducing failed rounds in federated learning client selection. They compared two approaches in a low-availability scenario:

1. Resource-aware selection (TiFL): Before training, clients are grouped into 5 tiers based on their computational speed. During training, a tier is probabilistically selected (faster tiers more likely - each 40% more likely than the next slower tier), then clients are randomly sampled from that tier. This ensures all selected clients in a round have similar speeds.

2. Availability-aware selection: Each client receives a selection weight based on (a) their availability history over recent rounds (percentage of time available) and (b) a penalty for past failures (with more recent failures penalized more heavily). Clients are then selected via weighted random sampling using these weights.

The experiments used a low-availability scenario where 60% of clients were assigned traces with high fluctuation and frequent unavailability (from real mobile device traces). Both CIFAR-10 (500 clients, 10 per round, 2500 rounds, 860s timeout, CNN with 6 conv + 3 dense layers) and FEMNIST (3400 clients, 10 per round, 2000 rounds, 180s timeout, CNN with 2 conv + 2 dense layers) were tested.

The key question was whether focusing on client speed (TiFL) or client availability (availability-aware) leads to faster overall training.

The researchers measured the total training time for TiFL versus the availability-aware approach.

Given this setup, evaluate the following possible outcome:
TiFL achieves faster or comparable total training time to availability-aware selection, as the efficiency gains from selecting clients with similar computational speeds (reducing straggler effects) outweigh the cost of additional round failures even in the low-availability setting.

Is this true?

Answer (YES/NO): YES